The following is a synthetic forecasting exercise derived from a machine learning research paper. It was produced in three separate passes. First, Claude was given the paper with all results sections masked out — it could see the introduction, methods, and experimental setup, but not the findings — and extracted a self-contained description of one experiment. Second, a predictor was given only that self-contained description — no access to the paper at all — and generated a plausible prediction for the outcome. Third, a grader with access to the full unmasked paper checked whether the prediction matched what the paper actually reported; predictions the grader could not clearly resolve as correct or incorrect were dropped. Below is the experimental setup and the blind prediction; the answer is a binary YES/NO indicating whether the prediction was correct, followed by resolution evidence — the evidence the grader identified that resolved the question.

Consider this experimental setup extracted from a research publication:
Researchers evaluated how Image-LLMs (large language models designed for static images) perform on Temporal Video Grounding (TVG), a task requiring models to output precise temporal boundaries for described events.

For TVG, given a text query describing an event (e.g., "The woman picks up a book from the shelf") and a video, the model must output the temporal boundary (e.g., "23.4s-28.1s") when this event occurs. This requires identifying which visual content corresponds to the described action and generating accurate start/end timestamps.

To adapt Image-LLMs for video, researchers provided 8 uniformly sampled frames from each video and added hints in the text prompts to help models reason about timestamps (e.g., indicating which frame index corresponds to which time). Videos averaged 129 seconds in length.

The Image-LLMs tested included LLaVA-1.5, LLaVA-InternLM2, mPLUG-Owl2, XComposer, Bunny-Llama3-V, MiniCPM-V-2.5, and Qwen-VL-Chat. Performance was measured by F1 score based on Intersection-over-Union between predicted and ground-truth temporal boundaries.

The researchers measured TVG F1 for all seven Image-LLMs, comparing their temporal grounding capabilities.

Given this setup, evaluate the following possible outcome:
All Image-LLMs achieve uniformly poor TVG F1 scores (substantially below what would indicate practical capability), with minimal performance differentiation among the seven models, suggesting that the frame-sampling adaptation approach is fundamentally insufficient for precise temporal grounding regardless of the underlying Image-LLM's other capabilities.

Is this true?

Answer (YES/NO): NO